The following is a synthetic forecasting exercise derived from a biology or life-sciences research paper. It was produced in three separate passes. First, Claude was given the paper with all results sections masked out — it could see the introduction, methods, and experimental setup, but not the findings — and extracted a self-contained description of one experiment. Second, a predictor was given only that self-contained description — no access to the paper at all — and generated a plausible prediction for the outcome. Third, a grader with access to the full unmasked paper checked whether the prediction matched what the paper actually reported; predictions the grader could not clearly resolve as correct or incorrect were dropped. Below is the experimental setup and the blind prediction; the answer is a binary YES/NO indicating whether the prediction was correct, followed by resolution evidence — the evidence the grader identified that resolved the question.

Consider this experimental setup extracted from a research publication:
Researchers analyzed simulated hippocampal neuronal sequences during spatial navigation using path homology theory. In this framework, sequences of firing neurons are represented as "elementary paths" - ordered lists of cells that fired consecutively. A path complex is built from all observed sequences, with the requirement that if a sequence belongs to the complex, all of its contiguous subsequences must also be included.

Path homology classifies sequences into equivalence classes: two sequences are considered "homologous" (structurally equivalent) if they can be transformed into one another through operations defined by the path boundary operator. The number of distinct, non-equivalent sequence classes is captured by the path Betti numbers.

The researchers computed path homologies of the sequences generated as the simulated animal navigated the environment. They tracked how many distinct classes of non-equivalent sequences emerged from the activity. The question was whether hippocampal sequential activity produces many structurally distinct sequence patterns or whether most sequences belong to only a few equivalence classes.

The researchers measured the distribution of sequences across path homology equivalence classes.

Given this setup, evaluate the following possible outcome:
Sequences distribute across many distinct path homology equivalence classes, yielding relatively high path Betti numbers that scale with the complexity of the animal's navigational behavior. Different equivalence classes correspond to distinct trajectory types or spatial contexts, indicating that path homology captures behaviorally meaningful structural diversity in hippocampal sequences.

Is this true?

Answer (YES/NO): NO